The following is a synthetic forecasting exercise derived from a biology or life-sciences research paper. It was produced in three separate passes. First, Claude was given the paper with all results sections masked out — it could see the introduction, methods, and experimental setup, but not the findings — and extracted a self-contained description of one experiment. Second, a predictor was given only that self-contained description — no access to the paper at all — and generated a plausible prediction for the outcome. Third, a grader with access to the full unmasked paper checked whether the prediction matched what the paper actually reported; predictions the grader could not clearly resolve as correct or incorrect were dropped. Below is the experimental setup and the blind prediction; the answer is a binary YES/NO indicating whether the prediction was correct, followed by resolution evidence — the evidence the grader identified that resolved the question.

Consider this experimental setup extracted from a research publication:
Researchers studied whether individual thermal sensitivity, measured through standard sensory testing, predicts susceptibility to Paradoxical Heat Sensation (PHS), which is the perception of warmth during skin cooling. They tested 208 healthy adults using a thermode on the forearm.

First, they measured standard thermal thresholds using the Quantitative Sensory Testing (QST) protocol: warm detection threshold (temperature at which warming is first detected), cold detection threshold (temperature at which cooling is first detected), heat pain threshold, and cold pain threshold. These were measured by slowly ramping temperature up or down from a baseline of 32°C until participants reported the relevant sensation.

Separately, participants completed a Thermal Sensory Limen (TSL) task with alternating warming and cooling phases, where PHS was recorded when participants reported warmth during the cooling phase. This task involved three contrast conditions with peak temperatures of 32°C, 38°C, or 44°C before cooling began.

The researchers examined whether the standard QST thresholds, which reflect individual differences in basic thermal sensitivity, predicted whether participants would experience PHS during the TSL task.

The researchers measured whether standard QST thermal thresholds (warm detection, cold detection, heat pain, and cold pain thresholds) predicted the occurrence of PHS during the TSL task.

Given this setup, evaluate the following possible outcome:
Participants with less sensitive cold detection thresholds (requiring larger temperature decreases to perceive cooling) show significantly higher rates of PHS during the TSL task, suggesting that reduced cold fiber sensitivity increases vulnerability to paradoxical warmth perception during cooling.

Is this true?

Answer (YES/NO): NO